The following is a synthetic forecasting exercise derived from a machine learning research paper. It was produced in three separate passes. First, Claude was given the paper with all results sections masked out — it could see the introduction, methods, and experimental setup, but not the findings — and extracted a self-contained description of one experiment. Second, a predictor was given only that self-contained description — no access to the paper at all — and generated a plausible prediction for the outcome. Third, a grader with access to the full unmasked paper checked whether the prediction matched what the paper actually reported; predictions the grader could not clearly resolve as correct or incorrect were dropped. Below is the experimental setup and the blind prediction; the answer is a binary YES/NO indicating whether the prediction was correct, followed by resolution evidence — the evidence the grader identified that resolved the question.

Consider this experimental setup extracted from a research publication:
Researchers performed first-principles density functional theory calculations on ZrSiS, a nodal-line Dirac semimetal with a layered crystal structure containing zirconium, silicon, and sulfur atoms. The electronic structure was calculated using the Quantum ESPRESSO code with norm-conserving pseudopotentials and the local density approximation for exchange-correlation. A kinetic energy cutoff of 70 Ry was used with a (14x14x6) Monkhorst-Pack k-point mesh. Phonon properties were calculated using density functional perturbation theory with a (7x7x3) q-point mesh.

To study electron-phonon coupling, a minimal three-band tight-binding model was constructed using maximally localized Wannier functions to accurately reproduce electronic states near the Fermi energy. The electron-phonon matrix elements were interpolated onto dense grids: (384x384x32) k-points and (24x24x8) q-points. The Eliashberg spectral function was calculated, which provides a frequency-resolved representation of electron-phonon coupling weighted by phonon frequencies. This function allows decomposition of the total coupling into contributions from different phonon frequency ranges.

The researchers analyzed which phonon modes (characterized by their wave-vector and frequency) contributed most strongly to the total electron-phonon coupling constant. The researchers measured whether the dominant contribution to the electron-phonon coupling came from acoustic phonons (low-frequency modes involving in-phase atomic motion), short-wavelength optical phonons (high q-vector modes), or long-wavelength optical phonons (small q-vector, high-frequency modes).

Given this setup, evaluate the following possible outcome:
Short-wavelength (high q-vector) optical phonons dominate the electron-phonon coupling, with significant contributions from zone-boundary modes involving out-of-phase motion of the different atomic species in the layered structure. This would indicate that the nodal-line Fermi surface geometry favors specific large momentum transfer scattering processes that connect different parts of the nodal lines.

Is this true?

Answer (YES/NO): NO